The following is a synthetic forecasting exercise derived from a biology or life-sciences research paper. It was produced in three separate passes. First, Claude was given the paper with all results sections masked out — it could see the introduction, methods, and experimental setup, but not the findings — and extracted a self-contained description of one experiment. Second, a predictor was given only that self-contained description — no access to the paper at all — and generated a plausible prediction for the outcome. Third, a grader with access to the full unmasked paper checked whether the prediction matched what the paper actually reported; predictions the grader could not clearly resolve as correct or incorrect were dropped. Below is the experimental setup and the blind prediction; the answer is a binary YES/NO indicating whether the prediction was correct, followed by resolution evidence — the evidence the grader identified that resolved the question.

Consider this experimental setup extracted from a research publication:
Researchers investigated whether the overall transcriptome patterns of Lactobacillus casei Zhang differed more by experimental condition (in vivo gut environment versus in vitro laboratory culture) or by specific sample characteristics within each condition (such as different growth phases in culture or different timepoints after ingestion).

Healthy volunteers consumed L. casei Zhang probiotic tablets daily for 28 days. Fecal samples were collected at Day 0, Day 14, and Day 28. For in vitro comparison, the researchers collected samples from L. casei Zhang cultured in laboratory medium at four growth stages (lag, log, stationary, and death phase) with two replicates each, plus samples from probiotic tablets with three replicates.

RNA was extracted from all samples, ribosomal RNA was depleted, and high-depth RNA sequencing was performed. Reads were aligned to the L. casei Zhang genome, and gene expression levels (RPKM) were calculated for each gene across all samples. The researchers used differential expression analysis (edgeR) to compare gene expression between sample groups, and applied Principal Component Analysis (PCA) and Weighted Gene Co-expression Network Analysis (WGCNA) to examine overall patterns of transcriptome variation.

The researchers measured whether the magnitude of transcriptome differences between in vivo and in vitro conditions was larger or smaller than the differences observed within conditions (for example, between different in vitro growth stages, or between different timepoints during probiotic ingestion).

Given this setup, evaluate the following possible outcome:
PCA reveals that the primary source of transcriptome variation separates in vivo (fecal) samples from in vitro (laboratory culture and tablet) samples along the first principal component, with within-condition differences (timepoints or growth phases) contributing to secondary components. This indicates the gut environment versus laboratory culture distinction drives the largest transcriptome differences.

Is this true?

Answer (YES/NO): YES